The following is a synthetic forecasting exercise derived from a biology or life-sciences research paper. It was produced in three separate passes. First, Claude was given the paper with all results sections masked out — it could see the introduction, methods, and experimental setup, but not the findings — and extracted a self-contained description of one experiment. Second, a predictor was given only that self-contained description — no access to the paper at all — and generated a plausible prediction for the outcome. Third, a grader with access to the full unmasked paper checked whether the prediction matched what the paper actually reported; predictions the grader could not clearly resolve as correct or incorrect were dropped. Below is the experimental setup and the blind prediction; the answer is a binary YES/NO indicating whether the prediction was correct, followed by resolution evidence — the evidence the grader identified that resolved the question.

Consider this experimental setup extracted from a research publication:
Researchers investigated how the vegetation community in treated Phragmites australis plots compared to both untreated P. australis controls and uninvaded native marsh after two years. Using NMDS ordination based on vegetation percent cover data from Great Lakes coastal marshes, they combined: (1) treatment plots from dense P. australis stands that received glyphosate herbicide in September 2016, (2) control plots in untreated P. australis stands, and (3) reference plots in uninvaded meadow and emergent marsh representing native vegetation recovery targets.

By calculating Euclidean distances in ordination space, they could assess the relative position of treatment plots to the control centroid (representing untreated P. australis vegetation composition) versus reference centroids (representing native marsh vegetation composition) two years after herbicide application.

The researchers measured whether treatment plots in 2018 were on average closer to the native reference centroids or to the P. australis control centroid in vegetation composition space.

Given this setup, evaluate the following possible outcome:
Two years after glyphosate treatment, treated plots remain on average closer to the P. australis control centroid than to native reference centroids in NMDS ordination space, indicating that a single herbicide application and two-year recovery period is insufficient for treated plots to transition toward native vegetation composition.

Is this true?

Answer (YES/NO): NO